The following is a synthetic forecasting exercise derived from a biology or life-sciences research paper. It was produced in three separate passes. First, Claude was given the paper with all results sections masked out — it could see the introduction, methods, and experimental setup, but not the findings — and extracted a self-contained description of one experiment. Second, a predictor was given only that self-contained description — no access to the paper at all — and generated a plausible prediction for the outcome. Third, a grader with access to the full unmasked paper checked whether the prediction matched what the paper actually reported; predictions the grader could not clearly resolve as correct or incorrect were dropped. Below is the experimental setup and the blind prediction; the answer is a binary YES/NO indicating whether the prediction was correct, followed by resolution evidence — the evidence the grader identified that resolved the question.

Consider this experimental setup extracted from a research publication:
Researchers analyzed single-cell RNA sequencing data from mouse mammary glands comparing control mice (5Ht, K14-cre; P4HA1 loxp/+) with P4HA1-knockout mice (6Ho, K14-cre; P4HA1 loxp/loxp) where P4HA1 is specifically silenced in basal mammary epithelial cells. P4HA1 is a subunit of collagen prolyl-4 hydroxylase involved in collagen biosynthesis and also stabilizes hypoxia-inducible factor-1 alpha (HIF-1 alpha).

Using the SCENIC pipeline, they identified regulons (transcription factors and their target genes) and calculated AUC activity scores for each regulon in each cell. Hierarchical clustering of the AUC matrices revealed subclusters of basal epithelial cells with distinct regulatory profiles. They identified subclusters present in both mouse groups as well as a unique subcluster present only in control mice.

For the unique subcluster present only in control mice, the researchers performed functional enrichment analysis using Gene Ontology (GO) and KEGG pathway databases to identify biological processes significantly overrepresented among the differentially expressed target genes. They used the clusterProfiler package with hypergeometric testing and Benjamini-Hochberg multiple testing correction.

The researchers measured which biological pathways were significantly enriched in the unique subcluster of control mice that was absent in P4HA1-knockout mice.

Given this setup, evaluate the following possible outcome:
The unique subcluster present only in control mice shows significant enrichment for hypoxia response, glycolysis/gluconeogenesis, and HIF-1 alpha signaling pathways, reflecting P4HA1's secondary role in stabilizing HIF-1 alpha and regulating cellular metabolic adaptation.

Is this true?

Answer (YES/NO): NO